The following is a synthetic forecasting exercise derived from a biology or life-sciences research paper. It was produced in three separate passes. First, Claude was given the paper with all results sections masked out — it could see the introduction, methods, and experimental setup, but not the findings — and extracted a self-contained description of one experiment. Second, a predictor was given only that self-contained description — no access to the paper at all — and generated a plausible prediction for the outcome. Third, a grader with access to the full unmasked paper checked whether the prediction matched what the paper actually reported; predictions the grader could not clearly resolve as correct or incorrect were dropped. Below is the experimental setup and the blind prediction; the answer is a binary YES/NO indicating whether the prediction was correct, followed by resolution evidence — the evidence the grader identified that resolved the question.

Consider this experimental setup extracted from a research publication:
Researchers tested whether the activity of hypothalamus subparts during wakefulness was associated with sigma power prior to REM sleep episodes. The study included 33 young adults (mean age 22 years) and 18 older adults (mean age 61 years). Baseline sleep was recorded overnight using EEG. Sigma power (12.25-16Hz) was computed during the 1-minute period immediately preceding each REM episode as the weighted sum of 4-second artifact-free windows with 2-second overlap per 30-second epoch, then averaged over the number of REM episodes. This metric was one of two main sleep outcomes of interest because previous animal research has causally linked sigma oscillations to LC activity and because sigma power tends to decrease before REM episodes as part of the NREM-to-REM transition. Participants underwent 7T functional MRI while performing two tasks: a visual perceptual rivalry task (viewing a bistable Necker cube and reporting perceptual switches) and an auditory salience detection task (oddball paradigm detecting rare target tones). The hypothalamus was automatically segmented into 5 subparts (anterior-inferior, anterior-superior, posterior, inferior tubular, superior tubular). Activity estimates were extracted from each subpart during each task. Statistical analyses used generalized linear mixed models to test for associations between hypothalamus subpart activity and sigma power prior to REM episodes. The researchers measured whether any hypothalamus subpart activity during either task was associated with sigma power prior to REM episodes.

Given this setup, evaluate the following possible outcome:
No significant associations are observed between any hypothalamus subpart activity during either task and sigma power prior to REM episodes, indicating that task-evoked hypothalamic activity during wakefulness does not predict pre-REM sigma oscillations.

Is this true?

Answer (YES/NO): YES